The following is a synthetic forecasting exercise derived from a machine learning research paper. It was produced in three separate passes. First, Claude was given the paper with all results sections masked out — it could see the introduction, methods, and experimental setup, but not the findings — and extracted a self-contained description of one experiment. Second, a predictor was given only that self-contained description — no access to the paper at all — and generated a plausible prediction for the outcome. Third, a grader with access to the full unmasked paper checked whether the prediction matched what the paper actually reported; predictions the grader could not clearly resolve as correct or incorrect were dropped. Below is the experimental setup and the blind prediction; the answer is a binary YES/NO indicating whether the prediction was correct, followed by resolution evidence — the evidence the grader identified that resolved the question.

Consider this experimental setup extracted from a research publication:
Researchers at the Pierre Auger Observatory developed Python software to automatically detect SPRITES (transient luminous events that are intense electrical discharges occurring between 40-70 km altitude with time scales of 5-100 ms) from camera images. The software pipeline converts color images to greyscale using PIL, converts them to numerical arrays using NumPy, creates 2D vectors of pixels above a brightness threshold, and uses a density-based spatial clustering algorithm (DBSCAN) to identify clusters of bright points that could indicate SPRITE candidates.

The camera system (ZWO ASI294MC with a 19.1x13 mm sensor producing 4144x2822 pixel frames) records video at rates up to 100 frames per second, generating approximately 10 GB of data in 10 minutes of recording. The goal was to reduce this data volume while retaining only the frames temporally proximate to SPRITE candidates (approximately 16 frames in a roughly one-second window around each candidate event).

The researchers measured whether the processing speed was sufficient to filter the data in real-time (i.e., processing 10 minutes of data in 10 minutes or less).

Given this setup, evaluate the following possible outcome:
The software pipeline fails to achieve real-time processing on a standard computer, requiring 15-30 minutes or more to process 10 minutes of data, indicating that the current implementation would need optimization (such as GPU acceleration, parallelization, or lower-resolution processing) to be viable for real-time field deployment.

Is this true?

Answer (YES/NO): YES